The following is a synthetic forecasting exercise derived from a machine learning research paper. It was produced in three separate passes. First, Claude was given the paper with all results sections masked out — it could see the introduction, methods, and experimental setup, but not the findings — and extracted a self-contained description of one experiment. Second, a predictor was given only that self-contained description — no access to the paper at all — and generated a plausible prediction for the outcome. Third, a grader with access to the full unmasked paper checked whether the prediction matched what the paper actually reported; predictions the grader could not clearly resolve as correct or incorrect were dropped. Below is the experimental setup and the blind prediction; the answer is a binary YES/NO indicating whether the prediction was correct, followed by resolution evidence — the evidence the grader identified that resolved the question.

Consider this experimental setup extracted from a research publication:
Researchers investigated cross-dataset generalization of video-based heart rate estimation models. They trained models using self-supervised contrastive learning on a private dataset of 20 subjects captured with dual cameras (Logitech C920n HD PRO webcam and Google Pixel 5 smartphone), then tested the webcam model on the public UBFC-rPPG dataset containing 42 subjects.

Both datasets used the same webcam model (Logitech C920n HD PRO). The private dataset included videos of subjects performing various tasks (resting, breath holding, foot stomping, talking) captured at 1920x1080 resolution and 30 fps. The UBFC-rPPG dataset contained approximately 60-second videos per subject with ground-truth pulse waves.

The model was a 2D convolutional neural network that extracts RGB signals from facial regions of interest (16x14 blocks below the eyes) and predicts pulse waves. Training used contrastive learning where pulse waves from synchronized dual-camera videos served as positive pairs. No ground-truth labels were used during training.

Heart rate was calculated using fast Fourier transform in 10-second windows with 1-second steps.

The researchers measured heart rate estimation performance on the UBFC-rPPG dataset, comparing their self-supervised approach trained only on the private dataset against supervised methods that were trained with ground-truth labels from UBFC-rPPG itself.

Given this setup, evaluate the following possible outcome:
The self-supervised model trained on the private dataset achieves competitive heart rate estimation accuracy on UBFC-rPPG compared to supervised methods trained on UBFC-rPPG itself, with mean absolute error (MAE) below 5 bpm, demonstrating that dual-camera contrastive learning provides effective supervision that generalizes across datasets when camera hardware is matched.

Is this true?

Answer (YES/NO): YES